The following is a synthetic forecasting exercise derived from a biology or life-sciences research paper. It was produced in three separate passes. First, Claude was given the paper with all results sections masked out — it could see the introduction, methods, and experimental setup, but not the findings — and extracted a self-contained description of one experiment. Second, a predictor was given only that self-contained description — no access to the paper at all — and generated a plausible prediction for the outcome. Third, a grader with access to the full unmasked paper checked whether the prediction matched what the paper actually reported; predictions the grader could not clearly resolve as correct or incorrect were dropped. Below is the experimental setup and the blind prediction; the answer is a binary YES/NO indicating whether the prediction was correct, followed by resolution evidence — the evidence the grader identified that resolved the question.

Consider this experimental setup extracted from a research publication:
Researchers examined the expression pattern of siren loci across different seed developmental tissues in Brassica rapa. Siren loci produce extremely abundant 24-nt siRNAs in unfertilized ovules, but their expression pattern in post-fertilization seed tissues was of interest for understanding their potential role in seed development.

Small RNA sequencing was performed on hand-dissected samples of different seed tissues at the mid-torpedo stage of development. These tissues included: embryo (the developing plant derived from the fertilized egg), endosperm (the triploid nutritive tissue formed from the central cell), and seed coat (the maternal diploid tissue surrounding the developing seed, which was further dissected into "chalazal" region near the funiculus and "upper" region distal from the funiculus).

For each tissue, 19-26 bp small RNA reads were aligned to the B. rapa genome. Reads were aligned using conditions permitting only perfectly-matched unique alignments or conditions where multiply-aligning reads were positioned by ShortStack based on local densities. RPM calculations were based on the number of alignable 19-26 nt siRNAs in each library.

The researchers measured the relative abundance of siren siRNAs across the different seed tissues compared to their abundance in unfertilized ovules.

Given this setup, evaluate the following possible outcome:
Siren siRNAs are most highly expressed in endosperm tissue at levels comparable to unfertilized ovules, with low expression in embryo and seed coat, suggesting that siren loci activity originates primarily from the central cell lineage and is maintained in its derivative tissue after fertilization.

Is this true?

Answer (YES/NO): NO